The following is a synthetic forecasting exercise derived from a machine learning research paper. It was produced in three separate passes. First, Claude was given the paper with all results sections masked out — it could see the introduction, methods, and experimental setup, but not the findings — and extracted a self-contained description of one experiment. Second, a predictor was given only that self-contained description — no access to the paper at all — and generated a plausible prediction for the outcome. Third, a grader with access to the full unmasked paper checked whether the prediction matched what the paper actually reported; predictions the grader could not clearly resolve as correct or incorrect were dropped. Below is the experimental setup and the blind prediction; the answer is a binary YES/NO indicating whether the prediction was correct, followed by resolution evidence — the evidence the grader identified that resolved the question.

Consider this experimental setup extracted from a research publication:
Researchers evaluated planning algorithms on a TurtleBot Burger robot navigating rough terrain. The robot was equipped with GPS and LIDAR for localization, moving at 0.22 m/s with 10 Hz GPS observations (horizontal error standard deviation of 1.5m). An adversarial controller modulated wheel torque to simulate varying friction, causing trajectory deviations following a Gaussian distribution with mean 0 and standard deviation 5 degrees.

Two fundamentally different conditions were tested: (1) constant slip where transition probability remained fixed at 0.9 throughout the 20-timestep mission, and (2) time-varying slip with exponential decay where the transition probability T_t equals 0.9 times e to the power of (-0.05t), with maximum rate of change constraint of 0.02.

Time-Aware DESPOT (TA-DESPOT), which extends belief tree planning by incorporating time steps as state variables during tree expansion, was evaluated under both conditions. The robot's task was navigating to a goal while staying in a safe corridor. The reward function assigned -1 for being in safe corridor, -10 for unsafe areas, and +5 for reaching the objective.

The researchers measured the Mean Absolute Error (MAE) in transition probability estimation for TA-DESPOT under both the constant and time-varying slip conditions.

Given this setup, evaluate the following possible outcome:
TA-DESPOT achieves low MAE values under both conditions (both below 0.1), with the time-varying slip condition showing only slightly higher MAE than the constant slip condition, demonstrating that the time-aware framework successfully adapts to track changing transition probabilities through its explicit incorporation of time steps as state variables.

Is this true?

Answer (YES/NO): NO